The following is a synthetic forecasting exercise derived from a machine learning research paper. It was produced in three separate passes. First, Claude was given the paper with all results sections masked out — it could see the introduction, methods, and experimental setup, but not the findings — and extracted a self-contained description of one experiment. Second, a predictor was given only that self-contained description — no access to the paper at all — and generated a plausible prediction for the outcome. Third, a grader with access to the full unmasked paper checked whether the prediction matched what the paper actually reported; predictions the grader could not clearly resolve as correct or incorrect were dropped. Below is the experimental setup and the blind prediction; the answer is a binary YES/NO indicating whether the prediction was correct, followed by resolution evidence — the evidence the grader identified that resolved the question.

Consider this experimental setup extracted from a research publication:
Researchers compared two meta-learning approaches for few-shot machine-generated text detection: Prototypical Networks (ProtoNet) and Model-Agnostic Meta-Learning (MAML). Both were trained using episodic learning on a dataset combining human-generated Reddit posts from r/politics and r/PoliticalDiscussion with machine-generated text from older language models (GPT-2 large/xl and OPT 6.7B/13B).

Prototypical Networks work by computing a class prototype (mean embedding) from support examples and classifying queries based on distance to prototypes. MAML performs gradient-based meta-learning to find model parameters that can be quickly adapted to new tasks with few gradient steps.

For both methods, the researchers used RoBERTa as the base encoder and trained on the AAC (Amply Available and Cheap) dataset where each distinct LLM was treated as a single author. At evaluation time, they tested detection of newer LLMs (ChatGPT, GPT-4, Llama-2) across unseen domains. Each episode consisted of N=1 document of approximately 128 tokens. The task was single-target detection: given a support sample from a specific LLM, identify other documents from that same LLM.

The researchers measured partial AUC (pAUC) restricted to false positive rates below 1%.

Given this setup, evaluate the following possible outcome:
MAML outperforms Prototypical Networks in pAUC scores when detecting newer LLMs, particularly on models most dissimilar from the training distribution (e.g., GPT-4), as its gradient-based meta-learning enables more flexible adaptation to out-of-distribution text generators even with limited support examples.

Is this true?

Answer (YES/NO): NO